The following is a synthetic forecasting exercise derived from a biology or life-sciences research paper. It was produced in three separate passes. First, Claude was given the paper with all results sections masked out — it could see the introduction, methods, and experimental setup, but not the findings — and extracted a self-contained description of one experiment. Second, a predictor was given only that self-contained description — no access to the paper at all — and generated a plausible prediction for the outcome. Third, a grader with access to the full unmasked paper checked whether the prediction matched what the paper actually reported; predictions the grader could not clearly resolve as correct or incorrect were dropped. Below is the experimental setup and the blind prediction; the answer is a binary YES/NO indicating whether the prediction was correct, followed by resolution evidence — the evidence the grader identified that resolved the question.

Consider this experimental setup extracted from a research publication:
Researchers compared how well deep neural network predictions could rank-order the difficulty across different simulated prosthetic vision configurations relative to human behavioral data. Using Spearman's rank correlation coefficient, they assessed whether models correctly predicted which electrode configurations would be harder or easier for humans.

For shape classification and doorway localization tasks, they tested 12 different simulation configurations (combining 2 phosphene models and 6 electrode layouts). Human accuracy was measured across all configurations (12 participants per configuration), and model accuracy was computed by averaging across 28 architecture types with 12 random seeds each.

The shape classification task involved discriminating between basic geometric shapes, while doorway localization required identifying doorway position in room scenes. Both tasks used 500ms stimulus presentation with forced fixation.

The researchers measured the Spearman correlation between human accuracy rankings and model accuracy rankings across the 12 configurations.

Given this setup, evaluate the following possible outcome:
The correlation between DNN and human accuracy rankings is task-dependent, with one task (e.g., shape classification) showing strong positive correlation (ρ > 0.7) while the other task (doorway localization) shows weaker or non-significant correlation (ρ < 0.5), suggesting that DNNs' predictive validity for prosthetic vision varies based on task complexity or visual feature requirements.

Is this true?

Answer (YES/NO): NO